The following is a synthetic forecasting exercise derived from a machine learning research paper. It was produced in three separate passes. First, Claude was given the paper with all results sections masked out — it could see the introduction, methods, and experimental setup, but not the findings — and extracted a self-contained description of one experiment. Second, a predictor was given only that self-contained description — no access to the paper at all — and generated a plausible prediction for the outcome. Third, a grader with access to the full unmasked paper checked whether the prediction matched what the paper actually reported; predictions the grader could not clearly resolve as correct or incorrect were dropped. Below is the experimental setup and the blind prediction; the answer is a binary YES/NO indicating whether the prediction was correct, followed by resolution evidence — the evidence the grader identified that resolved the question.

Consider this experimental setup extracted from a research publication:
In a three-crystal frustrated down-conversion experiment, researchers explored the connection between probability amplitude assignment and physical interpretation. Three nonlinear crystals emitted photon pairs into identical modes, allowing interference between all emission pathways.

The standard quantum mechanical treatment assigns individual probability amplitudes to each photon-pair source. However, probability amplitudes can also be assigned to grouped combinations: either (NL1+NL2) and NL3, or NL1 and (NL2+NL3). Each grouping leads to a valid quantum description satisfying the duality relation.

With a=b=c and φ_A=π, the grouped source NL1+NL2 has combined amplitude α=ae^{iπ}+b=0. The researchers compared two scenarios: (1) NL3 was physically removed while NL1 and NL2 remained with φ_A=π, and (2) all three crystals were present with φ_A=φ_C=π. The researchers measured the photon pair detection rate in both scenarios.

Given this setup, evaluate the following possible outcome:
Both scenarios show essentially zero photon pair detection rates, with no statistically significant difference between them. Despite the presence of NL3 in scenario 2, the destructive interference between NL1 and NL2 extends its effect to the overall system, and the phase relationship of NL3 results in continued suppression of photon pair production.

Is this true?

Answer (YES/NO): NO